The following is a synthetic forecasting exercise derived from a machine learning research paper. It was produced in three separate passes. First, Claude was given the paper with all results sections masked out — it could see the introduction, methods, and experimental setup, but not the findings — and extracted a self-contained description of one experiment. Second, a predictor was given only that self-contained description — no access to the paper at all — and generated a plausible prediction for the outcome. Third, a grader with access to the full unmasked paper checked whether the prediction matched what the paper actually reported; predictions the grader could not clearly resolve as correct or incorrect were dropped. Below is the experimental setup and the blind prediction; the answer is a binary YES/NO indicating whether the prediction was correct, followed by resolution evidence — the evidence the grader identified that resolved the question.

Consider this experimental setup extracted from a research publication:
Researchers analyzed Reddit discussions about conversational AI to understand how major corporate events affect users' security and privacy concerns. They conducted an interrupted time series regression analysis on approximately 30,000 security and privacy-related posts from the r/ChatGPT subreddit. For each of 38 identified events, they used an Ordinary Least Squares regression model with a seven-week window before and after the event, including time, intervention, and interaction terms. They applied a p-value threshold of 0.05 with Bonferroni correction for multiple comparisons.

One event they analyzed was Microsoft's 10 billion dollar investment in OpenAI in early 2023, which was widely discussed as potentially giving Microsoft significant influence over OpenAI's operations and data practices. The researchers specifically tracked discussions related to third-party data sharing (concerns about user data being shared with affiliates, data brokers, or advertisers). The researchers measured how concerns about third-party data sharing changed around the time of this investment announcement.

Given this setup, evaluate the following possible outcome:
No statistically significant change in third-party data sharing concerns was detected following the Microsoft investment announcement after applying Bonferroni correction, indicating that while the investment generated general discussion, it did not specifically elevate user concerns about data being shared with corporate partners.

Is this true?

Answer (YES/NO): NO